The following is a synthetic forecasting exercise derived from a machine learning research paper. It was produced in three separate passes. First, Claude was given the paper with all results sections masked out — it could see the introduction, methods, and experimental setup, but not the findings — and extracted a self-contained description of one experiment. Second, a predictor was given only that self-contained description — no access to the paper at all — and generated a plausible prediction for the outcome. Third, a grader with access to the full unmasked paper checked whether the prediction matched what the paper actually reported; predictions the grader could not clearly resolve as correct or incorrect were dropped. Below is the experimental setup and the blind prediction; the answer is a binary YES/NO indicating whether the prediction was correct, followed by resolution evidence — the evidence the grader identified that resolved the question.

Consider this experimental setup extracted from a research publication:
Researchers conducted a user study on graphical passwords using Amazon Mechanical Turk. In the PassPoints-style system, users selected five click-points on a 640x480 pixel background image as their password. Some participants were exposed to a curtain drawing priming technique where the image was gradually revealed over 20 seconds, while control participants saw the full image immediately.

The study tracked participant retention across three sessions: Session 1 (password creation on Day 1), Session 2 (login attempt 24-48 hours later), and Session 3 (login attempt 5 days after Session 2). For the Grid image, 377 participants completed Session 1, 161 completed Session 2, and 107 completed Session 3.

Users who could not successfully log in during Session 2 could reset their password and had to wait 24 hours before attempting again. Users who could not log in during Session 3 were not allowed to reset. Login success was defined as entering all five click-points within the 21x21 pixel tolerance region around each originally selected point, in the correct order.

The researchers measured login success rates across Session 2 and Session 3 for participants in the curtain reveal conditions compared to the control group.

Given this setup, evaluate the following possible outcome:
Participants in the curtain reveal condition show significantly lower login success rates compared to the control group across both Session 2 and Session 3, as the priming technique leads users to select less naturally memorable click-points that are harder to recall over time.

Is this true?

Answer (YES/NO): NO